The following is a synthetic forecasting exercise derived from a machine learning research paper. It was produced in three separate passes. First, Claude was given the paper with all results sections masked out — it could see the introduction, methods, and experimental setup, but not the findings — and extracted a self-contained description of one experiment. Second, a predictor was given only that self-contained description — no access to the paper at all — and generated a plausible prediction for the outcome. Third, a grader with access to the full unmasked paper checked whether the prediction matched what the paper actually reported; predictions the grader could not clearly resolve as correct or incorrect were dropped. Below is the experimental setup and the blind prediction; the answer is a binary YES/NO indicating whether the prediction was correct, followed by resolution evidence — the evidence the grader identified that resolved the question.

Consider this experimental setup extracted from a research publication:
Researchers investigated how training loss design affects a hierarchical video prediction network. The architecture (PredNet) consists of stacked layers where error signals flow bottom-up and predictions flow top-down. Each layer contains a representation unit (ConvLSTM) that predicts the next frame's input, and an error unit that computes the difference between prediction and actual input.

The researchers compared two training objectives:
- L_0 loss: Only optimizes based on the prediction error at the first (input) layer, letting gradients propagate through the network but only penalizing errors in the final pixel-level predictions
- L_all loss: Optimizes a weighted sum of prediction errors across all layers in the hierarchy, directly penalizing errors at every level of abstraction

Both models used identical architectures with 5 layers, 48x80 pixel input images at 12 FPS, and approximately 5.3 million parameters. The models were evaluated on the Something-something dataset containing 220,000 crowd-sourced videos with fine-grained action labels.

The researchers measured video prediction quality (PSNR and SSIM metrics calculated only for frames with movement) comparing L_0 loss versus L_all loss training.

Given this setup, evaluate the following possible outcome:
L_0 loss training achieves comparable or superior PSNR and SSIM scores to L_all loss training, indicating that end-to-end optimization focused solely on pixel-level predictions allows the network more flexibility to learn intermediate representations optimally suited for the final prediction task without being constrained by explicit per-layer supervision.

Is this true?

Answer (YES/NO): YES